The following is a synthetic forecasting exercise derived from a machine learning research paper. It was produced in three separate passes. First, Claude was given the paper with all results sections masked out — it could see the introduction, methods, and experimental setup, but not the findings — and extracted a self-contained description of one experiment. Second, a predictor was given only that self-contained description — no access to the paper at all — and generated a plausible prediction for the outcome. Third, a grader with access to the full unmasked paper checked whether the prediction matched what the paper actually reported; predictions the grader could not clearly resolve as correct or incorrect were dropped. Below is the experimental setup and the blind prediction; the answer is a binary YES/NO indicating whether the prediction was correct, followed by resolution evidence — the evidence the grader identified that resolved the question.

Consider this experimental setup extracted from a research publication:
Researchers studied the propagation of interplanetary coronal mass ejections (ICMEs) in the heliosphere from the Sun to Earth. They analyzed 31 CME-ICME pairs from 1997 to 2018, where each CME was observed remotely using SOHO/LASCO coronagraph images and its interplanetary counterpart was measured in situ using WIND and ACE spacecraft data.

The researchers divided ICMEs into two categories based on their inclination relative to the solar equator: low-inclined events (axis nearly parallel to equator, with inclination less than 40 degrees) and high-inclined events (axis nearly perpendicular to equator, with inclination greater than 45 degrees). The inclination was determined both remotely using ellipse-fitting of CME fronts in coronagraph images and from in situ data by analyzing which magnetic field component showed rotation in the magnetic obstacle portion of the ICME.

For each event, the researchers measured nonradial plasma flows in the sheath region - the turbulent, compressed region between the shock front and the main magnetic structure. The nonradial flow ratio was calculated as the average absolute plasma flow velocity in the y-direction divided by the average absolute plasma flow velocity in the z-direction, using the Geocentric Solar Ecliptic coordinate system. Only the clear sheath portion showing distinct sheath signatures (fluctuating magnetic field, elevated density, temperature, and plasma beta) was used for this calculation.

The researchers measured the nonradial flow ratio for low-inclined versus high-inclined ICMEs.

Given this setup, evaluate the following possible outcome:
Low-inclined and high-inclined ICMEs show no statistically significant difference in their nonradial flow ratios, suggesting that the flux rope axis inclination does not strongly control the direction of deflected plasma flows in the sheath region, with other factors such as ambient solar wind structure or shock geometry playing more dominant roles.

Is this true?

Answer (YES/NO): NO